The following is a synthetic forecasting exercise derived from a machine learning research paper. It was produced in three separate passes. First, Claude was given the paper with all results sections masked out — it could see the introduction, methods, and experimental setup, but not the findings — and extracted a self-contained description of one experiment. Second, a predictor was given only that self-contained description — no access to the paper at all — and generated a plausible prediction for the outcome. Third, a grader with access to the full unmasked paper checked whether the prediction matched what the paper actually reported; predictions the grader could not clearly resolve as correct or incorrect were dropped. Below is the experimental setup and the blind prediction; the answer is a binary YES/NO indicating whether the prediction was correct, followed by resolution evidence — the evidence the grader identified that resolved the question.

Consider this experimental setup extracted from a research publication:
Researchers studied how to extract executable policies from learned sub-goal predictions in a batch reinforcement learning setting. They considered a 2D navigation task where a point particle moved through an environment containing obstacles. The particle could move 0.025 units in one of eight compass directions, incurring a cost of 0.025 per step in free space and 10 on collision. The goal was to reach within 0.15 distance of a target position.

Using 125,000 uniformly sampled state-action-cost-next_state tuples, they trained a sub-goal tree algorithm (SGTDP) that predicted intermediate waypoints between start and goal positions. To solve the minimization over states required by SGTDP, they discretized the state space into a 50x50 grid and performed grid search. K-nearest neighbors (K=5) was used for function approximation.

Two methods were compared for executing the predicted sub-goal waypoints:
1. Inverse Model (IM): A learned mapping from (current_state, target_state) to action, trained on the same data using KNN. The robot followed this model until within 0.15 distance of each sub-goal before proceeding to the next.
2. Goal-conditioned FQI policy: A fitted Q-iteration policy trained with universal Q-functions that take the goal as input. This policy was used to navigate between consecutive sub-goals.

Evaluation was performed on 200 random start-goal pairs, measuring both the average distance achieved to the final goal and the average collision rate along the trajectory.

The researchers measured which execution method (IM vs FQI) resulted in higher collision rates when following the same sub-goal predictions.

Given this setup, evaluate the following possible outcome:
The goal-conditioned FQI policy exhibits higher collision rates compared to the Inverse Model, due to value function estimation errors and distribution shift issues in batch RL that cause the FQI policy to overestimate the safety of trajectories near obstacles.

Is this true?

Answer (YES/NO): NO